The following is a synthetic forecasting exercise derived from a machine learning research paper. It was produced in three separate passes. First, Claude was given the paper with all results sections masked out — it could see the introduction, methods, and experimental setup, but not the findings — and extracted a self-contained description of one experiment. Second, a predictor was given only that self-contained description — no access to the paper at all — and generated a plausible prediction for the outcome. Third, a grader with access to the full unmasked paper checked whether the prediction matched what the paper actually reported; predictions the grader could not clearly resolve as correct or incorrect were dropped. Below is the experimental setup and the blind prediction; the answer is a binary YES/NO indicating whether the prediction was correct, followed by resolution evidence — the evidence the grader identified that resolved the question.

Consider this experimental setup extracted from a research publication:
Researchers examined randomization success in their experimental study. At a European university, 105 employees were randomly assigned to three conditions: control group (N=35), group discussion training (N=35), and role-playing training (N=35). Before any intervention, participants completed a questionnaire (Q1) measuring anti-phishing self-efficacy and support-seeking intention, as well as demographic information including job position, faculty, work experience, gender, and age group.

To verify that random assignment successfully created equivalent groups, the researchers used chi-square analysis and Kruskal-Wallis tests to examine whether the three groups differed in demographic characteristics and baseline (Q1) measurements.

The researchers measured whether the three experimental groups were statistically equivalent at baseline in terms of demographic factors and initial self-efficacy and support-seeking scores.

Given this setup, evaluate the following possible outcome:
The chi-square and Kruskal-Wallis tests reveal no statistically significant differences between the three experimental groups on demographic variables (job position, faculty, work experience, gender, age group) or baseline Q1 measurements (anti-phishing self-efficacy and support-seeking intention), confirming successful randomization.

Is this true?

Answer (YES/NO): NO